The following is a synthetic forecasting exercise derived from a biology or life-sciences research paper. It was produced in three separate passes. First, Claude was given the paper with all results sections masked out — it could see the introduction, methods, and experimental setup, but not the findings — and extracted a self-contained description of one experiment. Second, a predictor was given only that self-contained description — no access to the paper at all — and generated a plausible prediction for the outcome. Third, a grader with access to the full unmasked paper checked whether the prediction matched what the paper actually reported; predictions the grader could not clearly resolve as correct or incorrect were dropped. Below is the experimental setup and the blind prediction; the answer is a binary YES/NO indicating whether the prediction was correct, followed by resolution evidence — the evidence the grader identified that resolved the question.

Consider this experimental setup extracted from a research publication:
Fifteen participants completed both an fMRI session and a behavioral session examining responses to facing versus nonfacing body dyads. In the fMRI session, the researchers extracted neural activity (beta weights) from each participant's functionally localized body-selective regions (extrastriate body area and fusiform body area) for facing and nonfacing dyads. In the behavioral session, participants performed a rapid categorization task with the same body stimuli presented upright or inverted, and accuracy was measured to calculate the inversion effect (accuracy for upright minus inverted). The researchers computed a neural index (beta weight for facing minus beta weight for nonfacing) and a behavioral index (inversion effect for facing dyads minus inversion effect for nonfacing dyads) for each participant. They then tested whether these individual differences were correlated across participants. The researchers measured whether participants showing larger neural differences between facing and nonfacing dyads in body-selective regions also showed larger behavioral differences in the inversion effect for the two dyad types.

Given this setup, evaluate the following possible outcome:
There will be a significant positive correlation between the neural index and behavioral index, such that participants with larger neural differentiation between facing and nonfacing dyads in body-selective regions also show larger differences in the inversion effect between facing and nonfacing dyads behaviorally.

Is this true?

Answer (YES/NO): NO